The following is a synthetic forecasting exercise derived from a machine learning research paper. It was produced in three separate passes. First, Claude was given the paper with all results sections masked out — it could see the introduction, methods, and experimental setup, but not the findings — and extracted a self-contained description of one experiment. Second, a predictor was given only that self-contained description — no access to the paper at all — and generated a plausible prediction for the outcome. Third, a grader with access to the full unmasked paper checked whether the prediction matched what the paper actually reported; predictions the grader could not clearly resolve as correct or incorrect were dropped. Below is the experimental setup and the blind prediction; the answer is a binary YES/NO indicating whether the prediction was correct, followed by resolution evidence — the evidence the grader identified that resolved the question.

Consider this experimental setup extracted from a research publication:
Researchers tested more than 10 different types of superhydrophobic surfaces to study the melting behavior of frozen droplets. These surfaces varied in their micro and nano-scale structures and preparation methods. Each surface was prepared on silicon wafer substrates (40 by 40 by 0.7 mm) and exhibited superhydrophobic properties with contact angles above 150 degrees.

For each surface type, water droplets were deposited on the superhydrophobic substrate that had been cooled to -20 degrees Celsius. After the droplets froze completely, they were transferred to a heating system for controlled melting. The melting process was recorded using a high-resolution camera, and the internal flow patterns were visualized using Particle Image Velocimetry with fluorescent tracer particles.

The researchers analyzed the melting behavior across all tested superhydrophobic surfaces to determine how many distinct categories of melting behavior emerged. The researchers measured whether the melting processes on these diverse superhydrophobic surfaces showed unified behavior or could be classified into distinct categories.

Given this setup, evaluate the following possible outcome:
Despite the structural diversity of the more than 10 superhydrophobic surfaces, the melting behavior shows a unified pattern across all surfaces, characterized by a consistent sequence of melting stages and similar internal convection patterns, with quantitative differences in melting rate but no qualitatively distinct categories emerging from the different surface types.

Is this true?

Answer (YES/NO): NO